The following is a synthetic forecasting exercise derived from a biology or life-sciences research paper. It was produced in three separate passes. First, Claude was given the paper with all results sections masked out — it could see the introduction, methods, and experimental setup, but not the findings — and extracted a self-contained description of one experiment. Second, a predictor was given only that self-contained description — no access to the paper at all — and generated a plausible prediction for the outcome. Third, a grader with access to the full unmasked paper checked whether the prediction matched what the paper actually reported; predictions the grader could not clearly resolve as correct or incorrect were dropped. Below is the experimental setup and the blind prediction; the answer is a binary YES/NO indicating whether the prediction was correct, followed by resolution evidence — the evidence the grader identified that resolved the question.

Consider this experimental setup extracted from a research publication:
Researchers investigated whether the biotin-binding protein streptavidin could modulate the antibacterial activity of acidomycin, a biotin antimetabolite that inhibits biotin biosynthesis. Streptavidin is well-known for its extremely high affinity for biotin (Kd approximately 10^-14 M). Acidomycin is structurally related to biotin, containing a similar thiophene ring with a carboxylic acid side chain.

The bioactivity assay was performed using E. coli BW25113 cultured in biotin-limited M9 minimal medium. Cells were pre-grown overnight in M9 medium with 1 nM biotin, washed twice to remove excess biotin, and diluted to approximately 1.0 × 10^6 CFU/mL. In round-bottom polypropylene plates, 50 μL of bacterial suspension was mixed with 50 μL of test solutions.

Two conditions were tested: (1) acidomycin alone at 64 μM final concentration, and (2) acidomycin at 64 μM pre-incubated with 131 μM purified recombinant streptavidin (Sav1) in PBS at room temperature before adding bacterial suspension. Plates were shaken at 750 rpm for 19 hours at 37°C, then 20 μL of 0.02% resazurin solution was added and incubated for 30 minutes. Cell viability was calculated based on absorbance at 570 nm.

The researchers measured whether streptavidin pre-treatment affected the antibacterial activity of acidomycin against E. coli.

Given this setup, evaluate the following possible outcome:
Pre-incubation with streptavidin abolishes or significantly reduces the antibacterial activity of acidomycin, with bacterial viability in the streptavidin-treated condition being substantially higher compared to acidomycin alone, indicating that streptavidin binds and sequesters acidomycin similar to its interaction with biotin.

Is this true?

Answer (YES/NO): YES